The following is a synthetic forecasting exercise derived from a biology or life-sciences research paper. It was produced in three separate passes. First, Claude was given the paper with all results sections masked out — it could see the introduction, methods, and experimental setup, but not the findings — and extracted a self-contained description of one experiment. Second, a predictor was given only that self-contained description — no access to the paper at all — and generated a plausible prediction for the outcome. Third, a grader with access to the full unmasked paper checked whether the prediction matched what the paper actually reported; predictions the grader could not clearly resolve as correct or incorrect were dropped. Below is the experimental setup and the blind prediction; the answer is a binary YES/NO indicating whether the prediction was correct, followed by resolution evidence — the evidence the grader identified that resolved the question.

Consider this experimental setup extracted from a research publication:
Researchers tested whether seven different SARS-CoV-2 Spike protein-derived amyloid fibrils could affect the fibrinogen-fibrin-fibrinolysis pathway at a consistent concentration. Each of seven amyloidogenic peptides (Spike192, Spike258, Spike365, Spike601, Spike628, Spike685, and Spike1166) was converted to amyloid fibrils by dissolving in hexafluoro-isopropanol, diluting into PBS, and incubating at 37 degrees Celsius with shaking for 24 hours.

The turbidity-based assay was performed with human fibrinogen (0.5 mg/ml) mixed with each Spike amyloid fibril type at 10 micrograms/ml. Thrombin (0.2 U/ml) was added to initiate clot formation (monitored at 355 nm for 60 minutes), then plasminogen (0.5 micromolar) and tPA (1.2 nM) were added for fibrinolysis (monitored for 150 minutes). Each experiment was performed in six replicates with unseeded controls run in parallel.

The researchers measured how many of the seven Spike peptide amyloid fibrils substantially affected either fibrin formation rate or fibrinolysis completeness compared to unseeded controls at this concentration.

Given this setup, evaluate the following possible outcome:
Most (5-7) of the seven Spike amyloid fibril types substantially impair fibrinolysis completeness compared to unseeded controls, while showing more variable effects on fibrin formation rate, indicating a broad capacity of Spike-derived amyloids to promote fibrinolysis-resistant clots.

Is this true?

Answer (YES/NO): NO